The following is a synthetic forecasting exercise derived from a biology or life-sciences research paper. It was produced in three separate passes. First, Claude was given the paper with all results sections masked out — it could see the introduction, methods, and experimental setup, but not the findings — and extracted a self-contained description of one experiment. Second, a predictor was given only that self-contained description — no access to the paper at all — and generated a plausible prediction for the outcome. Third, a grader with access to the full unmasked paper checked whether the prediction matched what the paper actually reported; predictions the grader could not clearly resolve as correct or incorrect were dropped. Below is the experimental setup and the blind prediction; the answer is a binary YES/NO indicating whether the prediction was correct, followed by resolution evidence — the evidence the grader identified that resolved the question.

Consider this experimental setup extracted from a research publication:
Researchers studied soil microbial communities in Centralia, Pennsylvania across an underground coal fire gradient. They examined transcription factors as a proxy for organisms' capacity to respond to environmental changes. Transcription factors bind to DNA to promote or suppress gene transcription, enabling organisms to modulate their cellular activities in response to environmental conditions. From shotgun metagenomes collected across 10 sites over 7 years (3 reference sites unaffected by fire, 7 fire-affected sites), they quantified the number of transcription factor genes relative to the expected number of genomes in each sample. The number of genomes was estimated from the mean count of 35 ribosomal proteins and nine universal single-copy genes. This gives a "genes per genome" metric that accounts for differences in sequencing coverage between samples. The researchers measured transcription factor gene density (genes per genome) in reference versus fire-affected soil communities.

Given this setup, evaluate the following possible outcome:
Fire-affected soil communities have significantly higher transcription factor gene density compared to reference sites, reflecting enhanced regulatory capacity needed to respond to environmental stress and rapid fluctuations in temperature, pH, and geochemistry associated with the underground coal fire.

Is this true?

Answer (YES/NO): NO